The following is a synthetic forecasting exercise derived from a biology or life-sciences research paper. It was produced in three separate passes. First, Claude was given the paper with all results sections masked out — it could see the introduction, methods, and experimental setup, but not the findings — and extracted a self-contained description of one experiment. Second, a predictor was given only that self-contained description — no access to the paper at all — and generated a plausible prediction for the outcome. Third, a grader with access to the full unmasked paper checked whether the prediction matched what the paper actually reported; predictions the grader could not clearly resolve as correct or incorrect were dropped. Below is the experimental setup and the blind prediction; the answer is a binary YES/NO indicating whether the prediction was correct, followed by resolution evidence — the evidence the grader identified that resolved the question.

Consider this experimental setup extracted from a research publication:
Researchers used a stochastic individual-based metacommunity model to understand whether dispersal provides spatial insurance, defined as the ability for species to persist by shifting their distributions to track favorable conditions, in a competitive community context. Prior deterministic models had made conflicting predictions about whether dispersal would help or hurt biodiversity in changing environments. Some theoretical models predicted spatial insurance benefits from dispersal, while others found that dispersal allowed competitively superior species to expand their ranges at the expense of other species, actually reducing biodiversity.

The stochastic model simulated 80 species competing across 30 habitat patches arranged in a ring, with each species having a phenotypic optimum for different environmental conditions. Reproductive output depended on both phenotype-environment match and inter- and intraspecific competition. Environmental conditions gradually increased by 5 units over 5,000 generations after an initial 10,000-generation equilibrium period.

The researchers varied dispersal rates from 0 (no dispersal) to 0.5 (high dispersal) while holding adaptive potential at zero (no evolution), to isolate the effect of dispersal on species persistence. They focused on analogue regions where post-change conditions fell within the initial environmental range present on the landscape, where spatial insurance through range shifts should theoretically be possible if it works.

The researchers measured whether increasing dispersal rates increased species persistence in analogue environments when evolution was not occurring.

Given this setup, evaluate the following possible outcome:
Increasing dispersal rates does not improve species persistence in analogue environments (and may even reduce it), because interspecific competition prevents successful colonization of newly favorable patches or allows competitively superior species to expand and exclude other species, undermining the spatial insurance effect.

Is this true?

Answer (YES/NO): NO